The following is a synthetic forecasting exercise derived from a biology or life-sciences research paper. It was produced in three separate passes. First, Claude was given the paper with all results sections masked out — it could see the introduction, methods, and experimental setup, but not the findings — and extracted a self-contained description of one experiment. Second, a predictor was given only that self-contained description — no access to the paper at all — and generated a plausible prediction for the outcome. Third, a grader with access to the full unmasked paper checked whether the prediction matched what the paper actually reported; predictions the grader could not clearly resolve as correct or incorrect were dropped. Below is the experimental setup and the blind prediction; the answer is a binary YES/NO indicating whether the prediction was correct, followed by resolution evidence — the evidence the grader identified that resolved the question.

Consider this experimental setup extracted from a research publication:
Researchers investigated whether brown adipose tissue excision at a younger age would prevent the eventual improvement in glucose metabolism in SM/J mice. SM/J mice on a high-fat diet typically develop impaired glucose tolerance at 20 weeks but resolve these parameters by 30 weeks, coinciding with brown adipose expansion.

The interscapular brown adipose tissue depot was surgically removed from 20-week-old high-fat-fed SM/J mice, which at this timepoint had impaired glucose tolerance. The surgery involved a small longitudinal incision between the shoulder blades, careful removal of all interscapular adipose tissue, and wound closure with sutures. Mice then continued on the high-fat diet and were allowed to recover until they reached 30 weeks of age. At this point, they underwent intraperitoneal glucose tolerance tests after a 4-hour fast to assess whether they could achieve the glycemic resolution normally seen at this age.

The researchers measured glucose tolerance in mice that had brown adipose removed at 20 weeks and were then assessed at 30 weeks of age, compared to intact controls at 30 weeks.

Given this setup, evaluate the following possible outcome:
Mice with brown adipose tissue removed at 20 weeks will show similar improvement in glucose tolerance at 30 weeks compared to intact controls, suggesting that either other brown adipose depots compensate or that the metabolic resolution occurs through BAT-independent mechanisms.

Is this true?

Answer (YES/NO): NO